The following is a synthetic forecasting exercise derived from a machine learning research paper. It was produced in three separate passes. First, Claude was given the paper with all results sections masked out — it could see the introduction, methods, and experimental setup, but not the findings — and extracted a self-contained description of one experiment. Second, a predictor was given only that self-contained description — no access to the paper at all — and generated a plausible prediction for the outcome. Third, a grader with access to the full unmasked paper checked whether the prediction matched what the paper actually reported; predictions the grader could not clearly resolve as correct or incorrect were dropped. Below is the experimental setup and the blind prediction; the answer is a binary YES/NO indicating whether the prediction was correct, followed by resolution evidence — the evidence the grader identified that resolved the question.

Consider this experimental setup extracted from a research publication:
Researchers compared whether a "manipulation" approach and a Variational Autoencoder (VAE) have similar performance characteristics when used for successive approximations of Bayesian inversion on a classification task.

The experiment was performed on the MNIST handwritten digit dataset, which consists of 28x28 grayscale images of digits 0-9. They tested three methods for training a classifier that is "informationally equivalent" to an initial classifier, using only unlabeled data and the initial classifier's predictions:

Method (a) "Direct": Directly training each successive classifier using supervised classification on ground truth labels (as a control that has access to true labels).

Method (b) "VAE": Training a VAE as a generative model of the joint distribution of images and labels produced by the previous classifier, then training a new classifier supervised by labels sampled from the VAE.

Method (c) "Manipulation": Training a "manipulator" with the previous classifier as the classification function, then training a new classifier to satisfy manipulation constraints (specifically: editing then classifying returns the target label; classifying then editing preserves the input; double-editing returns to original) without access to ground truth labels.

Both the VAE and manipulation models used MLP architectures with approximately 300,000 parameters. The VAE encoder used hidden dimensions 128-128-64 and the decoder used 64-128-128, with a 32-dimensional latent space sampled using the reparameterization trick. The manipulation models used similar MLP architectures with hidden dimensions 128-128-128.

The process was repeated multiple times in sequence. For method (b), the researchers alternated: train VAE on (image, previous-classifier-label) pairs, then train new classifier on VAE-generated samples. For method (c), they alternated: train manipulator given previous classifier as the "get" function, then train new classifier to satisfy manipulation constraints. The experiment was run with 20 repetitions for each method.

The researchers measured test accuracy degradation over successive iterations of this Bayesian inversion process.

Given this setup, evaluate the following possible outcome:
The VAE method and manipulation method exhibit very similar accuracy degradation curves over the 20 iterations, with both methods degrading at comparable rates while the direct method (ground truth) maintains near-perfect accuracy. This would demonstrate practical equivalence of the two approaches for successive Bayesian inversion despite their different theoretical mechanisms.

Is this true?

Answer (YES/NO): YES